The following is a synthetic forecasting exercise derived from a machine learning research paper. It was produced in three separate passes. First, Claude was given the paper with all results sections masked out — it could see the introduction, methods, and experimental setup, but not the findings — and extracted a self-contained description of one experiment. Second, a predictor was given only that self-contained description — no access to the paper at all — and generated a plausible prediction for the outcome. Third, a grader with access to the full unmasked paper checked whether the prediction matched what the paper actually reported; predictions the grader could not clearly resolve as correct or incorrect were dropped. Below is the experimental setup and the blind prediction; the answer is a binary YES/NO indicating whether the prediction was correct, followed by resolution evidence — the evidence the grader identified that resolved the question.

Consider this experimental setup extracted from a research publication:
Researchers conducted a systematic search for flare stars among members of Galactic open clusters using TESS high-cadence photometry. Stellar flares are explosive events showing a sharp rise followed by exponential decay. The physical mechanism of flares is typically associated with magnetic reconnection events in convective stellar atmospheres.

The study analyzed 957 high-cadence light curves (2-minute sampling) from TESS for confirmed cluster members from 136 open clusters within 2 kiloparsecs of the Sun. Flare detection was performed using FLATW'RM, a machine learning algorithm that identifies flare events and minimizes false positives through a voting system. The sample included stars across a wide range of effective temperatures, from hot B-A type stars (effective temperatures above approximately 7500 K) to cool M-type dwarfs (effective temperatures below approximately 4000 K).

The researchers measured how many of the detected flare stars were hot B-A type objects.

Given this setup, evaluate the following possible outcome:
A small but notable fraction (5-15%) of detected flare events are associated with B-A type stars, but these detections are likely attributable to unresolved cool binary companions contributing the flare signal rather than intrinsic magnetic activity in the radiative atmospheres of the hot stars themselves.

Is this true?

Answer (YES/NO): NO